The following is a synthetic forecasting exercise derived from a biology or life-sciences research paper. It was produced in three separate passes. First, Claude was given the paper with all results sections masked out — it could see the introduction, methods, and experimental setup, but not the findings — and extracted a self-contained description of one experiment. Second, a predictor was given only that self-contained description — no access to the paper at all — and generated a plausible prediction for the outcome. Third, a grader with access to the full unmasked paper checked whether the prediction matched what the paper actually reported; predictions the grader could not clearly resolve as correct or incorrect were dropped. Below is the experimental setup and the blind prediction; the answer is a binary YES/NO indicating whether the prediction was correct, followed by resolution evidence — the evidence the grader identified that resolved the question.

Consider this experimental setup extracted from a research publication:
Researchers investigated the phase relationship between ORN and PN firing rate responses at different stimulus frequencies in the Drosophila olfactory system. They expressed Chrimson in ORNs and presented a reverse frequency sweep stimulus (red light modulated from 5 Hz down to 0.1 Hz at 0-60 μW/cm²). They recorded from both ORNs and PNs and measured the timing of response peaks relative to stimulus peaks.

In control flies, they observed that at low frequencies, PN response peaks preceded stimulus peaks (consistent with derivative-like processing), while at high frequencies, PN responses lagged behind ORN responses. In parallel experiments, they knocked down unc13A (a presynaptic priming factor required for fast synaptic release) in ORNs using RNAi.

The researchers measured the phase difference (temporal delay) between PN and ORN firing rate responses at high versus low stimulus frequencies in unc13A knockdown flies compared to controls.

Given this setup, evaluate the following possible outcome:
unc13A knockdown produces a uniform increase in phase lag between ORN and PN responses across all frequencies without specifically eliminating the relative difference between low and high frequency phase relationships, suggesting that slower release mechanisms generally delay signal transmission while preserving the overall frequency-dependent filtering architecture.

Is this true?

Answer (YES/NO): NO